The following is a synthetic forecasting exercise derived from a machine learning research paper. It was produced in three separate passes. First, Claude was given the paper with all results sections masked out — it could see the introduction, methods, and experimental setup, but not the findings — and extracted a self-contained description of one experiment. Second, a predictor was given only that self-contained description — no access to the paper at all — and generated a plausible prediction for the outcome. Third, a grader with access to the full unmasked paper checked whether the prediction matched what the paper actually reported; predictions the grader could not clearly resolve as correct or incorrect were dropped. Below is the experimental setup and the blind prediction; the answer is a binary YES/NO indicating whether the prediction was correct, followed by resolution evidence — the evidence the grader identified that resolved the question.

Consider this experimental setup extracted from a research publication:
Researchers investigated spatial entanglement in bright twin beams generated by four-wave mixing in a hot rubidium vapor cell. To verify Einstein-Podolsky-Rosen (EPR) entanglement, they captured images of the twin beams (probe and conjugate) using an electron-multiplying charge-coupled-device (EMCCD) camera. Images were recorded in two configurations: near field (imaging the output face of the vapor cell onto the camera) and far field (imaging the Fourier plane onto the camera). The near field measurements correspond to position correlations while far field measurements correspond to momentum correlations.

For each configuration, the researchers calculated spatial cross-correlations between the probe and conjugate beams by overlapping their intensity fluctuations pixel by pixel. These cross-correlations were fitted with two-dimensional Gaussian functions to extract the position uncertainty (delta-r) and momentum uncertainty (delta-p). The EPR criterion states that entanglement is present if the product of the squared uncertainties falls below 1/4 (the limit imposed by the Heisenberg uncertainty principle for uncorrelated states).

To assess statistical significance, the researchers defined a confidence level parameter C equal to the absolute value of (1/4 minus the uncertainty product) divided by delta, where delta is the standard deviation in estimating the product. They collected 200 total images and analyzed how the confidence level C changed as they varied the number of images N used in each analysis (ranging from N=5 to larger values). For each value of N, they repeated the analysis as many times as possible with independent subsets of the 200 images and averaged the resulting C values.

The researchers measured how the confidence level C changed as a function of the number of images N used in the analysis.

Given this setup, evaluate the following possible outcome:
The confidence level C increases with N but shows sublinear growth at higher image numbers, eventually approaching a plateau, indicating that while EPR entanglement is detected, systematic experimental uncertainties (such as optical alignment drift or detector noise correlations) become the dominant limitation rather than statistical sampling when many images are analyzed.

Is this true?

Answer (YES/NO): NO